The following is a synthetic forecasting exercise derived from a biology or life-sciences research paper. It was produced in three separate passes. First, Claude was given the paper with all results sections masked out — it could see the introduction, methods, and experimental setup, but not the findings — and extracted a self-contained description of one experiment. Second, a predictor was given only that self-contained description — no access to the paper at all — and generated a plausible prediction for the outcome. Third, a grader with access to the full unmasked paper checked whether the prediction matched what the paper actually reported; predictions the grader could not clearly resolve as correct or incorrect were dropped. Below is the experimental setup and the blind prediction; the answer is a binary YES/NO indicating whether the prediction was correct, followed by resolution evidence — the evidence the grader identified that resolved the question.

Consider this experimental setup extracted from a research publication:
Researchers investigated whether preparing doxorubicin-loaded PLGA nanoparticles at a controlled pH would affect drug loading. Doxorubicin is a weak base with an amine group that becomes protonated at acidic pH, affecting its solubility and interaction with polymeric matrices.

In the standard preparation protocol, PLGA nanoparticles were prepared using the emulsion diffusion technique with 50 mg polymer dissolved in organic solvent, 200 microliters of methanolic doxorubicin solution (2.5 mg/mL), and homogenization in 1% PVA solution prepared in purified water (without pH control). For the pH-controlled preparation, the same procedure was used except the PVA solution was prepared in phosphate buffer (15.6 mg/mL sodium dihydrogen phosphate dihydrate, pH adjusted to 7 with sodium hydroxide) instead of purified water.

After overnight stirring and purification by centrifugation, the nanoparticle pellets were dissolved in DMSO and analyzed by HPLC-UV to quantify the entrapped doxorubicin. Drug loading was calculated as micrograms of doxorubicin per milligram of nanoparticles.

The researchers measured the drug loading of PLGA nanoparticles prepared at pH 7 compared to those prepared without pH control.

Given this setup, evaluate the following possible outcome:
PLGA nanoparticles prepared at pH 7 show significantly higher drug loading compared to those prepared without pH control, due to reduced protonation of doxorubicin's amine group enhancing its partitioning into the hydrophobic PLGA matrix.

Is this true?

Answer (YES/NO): YES